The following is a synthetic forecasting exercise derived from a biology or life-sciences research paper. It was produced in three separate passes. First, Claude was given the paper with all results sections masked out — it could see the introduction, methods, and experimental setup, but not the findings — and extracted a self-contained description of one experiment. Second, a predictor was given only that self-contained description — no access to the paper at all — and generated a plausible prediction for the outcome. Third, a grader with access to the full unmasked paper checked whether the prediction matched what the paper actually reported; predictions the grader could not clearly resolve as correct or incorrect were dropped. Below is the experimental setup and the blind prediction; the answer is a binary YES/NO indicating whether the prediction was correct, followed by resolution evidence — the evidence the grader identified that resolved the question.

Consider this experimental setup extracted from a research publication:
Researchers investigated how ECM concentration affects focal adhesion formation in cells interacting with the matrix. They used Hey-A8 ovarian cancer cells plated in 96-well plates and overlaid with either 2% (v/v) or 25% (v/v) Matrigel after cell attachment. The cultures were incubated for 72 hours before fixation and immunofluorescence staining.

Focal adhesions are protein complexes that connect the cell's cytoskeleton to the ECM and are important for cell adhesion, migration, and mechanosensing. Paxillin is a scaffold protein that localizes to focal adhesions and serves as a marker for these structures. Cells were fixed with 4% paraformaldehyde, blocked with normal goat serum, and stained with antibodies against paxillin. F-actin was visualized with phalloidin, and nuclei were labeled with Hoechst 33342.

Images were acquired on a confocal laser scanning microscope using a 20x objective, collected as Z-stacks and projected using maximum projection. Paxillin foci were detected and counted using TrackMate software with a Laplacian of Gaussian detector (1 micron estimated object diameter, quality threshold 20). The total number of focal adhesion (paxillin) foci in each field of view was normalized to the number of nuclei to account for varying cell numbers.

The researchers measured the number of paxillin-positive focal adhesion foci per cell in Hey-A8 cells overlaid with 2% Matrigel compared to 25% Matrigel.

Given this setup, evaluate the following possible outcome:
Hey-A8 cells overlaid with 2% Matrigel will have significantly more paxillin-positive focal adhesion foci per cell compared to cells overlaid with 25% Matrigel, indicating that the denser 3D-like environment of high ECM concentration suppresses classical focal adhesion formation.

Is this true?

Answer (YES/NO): NO